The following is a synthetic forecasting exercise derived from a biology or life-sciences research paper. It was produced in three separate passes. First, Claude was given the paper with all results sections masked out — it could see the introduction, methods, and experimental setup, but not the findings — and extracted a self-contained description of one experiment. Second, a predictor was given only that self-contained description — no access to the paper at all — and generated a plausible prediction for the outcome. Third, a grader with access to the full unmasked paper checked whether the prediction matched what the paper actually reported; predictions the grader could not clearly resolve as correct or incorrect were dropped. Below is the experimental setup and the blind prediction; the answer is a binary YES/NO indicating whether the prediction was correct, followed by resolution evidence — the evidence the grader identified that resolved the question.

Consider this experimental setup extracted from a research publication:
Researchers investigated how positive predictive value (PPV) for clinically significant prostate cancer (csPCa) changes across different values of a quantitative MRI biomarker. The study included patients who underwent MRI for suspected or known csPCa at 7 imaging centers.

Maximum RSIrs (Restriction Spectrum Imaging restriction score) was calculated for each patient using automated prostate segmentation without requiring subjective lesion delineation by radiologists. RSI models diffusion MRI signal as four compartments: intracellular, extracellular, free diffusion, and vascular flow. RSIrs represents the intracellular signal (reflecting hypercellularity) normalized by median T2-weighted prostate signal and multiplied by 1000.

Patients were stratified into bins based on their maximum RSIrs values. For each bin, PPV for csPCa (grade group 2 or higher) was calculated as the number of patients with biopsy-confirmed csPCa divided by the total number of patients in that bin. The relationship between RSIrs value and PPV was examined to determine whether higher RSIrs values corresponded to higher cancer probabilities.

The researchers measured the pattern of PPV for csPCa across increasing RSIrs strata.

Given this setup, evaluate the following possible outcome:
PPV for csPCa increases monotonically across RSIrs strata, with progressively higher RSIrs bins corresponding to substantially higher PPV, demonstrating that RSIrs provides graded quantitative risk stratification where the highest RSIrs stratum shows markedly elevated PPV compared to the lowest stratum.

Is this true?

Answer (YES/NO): YES